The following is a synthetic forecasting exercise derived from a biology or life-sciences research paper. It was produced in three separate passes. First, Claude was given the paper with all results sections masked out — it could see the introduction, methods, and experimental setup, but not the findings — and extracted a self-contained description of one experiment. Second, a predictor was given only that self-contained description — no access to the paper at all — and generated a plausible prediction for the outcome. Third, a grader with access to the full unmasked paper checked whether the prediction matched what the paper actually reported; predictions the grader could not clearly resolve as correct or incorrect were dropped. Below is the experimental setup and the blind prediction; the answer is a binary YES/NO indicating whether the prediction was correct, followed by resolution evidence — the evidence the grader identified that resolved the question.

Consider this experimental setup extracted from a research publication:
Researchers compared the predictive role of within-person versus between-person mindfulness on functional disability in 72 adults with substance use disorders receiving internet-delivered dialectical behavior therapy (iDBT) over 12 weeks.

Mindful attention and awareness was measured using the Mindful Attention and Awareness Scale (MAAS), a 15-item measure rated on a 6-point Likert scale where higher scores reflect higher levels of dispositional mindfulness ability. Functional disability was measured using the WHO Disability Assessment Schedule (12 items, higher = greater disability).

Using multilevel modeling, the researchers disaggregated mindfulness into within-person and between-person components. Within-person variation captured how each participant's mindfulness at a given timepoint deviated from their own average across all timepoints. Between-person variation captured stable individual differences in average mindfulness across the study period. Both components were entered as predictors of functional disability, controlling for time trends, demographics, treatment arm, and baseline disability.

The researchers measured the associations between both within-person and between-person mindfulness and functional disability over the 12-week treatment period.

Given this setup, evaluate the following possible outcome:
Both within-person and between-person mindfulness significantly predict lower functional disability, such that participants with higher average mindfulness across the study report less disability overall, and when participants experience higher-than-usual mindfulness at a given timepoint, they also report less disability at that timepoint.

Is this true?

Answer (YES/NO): NO